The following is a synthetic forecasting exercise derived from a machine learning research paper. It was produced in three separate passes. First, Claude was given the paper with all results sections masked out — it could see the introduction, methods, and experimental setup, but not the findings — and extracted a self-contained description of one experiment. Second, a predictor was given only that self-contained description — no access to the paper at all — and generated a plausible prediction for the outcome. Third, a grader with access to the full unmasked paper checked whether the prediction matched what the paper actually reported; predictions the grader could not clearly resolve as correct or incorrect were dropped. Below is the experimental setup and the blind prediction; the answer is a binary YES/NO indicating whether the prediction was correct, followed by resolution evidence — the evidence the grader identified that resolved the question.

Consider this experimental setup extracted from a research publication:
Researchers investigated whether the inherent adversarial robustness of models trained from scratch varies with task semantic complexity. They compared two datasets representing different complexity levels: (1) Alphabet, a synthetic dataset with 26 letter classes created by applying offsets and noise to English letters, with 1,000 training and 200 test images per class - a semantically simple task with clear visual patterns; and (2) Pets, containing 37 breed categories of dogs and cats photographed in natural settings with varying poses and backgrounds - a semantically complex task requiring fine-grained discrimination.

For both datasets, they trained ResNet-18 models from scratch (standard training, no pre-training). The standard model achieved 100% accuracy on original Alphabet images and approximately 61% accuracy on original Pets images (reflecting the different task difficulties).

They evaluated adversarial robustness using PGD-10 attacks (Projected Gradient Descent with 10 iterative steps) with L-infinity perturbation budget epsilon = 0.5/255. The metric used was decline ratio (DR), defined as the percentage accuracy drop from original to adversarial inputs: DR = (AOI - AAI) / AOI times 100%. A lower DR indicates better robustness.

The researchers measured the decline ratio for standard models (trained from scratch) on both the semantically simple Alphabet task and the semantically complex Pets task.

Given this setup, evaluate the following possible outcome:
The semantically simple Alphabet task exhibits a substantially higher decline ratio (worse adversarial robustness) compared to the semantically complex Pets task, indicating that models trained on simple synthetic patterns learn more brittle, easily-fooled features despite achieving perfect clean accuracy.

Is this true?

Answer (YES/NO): NO